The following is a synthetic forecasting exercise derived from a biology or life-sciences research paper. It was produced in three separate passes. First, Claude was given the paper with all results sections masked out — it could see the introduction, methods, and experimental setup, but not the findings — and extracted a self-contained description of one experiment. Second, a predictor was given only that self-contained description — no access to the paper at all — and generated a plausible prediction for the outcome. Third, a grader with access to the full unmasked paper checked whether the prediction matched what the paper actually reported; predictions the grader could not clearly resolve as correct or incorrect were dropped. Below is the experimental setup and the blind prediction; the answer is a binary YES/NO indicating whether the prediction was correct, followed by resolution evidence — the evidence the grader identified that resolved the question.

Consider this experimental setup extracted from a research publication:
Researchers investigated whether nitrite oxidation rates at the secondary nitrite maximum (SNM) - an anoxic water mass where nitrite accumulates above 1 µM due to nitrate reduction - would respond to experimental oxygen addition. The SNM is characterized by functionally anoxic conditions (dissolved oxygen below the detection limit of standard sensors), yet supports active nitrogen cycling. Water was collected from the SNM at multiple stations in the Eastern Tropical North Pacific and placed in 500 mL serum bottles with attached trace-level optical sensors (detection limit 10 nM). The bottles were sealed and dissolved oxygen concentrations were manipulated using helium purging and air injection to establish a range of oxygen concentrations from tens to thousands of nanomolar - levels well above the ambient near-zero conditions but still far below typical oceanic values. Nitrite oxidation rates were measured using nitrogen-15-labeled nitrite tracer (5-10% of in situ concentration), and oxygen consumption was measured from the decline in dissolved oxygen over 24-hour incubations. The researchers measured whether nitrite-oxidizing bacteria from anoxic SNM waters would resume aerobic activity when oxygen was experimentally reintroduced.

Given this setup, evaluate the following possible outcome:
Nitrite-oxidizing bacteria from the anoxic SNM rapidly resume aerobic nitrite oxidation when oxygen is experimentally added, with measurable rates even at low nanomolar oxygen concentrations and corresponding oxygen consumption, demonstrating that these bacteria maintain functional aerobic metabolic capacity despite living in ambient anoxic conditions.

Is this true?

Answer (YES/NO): YES